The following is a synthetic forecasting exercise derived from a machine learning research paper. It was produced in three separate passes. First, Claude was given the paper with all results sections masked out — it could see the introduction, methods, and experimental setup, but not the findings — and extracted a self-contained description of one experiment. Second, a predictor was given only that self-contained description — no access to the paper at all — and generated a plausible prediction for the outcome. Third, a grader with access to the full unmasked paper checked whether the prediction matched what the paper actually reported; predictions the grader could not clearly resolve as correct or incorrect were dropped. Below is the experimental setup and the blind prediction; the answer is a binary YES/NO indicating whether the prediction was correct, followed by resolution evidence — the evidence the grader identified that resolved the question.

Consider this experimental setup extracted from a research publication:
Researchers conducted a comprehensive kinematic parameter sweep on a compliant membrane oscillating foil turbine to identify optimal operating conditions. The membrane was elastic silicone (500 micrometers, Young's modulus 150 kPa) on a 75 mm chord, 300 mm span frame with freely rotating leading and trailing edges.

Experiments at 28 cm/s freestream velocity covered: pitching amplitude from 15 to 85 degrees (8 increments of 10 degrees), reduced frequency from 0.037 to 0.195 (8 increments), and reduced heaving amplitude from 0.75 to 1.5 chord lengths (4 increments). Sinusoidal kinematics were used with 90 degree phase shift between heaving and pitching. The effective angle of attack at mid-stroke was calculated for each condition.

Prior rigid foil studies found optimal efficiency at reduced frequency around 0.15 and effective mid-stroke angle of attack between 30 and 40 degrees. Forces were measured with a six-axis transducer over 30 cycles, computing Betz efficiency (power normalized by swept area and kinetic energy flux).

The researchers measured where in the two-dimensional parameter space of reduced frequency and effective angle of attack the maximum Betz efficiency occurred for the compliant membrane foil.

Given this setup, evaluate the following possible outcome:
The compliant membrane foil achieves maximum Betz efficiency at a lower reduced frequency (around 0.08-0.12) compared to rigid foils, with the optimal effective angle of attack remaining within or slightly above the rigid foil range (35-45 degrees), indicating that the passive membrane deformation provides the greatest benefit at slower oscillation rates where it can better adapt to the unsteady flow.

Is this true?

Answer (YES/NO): NO